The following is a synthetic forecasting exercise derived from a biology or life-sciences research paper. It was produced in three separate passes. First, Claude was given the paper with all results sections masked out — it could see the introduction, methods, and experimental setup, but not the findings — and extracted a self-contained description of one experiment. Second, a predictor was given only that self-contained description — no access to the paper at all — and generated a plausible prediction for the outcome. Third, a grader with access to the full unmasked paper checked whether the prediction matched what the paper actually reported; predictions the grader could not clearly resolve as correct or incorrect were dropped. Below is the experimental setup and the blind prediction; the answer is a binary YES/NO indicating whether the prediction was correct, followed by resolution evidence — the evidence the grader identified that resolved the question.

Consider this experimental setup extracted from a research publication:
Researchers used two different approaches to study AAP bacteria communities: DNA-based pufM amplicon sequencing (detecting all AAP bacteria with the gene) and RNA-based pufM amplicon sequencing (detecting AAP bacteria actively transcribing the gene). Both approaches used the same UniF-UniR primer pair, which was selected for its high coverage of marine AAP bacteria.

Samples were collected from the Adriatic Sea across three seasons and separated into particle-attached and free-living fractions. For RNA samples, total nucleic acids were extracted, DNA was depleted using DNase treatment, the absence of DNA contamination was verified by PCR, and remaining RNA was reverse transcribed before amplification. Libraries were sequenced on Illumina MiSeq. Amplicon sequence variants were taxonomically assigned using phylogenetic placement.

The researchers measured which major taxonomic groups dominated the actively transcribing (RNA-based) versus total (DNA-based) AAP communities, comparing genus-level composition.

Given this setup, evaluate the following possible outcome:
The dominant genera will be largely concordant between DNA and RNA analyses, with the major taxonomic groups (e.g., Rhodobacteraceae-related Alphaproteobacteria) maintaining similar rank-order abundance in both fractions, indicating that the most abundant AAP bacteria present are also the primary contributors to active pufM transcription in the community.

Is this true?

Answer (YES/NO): NO